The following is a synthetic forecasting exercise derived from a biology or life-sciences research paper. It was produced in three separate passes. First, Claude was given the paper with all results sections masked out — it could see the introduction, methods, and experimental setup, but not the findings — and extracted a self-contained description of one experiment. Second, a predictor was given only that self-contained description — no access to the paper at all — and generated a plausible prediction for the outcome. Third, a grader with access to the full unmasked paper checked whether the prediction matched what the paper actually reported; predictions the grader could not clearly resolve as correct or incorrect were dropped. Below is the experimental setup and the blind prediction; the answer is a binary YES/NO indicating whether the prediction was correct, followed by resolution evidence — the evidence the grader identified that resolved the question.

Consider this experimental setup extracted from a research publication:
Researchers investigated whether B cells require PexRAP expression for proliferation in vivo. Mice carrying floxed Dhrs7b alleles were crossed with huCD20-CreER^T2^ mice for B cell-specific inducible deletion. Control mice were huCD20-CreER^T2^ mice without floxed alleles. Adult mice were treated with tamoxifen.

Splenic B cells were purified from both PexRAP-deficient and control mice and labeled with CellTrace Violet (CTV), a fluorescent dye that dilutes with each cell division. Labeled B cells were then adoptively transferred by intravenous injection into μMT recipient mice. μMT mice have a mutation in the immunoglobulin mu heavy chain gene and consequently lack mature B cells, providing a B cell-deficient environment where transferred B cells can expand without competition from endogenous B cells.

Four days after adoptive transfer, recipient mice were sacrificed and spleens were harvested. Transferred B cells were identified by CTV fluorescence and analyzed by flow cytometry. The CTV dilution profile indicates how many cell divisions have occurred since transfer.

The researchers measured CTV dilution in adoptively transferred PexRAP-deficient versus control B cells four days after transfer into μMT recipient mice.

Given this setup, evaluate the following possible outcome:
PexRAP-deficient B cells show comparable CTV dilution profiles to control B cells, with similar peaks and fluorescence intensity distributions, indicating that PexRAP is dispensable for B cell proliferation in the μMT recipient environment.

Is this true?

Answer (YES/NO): NO